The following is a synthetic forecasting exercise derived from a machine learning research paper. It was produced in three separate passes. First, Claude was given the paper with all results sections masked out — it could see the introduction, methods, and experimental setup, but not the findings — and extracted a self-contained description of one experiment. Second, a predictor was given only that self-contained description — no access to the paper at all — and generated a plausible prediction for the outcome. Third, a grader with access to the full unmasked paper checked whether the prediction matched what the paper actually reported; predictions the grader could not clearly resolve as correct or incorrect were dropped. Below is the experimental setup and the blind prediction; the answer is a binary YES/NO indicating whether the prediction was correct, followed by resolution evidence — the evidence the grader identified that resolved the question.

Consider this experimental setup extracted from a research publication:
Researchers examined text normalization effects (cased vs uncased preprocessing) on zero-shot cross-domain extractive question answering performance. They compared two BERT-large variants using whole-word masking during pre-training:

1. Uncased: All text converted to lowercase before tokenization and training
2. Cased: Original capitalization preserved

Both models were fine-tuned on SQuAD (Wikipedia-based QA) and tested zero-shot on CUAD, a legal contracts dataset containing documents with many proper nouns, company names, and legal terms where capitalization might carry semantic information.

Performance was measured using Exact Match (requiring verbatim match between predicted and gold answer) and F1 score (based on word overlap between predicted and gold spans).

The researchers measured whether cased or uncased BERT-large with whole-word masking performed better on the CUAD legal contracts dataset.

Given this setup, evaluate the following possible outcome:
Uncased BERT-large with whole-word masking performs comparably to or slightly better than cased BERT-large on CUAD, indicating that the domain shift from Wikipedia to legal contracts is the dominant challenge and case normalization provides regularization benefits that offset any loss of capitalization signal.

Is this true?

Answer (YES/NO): NO